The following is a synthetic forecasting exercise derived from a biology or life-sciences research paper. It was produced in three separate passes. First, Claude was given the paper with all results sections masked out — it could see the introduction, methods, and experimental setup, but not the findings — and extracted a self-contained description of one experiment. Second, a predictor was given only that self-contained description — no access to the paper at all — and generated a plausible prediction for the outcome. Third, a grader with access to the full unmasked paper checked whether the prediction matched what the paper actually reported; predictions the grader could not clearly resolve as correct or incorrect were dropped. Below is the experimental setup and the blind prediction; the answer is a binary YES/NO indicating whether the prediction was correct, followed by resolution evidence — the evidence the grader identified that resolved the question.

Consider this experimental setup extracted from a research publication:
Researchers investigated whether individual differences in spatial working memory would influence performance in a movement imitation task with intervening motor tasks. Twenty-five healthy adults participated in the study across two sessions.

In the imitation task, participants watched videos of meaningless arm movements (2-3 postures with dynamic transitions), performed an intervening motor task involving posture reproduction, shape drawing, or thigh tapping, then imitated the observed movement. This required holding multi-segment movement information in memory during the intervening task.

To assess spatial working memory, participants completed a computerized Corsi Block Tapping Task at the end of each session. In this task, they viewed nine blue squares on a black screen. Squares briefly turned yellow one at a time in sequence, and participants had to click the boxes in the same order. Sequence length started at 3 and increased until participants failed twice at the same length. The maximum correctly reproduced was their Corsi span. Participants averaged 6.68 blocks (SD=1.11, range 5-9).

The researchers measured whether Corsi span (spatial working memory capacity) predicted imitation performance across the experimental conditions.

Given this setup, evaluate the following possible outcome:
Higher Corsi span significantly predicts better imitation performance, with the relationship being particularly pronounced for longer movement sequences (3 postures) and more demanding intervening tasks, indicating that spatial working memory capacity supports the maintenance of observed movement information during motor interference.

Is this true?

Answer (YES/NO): NO